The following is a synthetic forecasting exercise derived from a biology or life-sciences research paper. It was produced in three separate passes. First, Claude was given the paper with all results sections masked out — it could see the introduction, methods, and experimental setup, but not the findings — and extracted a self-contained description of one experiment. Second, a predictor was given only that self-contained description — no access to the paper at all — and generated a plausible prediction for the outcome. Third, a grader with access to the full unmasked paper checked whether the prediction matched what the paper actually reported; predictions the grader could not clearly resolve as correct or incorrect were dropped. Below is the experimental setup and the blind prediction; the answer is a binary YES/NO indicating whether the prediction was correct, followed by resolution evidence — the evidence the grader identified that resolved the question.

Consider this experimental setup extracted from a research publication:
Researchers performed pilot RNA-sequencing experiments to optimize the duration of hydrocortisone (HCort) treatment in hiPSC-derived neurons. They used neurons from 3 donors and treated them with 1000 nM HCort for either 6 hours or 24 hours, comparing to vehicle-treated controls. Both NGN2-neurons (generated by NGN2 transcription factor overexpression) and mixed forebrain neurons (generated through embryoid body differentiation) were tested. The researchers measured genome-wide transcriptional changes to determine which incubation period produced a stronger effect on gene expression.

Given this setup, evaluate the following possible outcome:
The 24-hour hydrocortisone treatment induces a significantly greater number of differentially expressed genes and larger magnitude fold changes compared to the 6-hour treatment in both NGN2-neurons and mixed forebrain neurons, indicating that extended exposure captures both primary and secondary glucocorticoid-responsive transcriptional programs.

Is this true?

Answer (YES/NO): NO